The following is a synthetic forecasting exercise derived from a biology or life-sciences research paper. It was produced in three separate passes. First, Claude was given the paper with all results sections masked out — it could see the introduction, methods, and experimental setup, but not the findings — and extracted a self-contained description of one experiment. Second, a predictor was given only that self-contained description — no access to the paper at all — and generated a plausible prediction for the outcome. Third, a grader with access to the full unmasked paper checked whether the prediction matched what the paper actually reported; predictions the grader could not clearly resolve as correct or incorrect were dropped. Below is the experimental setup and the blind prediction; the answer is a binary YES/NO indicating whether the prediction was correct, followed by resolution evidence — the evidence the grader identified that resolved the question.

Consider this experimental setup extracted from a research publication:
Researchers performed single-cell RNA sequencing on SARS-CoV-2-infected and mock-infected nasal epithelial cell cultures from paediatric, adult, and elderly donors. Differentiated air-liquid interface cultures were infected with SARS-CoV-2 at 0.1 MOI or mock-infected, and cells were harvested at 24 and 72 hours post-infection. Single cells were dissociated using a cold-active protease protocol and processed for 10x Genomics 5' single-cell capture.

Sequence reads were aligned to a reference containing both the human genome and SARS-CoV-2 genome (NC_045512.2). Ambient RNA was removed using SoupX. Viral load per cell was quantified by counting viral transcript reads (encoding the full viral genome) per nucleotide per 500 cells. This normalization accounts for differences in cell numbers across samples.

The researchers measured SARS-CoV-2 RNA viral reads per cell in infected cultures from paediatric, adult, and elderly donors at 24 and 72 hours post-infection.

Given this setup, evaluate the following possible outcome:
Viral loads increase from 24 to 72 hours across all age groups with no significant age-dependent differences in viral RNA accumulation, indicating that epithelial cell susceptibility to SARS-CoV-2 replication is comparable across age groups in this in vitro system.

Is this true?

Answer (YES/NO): NO